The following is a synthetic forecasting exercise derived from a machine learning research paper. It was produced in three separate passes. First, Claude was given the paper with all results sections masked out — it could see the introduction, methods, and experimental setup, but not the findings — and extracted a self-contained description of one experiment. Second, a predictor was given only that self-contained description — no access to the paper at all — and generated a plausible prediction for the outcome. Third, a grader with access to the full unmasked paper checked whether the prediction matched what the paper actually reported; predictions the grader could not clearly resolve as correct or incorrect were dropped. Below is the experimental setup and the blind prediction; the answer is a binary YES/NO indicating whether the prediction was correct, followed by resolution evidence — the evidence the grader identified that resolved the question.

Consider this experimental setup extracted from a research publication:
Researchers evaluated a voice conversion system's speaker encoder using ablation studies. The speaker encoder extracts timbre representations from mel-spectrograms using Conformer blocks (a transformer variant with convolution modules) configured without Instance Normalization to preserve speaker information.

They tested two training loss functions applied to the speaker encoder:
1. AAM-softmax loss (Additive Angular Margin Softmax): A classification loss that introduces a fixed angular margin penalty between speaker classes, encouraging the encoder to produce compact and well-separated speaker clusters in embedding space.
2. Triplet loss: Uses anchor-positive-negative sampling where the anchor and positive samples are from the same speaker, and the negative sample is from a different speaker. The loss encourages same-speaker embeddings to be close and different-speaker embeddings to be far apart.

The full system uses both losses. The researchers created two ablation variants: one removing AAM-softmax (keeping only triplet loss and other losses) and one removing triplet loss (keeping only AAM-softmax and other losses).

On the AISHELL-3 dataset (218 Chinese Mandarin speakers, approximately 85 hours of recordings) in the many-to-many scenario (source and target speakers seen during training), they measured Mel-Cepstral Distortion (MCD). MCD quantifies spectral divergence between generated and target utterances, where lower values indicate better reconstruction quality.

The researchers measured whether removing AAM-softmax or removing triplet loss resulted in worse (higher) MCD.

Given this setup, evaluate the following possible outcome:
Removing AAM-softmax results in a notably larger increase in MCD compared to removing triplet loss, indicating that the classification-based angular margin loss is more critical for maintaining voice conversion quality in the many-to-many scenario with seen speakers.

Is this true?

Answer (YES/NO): YES